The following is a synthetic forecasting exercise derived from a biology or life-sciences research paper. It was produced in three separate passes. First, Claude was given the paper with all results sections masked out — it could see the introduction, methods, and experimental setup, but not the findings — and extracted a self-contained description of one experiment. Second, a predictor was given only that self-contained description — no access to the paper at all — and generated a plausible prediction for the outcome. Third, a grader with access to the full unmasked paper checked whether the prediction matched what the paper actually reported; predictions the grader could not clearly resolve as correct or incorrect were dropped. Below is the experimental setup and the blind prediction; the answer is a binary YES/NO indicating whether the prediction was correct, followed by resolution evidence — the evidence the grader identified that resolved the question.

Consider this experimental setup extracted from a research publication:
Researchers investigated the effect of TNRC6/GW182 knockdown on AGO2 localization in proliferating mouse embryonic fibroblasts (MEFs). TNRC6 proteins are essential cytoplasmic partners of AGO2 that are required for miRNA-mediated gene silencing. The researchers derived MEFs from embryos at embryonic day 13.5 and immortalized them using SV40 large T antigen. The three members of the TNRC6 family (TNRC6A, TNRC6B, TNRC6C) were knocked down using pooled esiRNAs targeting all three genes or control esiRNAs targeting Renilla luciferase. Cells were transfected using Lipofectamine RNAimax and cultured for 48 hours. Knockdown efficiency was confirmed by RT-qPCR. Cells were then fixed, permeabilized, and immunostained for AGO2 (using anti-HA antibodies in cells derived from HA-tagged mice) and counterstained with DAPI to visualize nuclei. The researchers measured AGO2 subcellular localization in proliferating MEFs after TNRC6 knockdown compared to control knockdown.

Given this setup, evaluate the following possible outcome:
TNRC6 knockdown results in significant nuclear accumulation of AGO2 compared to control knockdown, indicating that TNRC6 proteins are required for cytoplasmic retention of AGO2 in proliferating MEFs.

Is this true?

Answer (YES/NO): YES